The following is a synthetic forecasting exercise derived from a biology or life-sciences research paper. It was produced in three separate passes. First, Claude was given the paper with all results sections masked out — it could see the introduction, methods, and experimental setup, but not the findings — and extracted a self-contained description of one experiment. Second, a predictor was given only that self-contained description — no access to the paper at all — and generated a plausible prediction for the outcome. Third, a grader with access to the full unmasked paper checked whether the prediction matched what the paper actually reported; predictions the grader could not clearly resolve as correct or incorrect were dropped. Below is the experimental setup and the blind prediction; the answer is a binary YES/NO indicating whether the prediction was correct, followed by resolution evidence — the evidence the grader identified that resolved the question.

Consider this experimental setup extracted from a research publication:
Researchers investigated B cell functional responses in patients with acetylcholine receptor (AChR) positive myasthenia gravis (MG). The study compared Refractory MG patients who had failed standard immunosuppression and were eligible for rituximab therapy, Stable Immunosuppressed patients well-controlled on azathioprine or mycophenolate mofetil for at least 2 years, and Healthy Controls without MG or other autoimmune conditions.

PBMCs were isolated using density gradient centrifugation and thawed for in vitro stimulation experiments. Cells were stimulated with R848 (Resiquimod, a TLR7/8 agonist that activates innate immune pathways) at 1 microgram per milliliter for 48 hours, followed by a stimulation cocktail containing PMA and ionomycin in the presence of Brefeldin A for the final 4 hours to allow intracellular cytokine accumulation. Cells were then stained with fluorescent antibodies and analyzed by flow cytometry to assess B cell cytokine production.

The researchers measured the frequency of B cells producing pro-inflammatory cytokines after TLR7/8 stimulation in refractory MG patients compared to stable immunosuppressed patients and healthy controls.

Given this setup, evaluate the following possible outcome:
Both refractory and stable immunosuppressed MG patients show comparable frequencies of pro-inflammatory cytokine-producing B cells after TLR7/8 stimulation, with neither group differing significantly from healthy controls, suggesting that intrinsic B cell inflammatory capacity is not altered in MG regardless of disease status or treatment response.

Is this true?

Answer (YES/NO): NO